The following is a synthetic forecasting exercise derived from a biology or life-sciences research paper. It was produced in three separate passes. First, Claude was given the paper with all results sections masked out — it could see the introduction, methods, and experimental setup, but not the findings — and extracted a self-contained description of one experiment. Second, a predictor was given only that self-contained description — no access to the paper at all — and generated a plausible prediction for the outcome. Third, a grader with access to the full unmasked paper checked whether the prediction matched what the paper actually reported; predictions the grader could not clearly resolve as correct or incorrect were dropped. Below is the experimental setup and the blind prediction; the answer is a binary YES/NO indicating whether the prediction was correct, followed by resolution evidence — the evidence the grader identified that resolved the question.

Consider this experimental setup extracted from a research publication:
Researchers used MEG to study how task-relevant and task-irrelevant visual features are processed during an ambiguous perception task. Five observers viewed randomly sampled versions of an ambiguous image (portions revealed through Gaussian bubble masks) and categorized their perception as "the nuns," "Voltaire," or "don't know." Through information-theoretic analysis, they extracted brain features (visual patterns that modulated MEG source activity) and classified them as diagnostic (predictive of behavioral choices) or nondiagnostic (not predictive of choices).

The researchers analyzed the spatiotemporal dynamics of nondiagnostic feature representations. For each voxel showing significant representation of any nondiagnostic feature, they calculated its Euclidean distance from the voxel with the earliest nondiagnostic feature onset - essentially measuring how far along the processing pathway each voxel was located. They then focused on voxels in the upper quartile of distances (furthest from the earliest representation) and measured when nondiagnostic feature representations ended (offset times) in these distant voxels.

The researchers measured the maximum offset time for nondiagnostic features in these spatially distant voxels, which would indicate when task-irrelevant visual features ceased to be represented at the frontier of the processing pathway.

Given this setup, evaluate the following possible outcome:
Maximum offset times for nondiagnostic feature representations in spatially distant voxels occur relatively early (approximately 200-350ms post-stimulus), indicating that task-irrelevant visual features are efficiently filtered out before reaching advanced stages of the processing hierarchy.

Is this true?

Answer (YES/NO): NO